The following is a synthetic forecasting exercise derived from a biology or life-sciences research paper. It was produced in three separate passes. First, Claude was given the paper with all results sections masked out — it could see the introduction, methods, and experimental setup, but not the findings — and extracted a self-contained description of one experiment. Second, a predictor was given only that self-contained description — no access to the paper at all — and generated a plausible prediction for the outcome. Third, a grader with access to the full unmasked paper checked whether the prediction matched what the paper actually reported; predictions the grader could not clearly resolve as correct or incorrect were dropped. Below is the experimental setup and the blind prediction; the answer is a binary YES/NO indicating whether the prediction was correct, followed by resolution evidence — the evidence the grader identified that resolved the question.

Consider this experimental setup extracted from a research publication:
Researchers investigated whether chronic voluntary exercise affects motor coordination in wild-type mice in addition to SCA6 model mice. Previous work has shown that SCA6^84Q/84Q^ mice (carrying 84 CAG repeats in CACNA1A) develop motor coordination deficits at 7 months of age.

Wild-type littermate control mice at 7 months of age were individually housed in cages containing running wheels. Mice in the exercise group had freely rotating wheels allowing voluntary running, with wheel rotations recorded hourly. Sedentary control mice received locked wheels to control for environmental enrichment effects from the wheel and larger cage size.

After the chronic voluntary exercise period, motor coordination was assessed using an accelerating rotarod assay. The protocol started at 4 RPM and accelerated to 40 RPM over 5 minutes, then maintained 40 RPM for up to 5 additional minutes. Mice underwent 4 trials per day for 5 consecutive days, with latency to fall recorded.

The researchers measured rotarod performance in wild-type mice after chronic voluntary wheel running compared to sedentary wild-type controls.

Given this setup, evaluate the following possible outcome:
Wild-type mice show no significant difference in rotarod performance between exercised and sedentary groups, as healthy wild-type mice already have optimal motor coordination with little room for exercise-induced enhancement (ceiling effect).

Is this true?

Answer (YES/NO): YES